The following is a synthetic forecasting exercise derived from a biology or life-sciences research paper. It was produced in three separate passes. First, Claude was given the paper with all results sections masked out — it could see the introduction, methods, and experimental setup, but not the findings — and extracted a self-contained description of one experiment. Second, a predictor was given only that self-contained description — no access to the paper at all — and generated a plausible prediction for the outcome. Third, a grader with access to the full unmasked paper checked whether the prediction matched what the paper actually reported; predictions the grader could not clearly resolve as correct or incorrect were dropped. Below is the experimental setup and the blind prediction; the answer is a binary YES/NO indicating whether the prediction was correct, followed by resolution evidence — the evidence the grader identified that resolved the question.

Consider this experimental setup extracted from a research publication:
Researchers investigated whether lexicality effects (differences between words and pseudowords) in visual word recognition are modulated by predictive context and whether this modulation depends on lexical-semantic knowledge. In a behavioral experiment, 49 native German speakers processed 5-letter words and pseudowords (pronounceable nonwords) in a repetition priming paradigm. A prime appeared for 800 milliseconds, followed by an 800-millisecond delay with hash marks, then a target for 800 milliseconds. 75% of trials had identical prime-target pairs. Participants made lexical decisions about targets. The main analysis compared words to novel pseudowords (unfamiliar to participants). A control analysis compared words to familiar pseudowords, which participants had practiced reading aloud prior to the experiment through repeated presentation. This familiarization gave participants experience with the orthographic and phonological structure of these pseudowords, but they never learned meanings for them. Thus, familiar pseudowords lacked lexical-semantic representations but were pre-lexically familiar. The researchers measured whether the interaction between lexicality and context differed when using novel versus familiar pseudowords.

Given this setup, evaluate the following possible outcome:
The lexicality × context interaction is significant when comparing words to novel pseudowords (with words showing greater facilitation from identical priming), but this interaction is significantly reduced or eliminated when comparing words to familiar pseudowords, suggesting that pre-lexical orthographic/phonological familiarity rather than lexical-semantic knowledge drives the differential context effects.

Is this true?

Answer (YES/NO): NO